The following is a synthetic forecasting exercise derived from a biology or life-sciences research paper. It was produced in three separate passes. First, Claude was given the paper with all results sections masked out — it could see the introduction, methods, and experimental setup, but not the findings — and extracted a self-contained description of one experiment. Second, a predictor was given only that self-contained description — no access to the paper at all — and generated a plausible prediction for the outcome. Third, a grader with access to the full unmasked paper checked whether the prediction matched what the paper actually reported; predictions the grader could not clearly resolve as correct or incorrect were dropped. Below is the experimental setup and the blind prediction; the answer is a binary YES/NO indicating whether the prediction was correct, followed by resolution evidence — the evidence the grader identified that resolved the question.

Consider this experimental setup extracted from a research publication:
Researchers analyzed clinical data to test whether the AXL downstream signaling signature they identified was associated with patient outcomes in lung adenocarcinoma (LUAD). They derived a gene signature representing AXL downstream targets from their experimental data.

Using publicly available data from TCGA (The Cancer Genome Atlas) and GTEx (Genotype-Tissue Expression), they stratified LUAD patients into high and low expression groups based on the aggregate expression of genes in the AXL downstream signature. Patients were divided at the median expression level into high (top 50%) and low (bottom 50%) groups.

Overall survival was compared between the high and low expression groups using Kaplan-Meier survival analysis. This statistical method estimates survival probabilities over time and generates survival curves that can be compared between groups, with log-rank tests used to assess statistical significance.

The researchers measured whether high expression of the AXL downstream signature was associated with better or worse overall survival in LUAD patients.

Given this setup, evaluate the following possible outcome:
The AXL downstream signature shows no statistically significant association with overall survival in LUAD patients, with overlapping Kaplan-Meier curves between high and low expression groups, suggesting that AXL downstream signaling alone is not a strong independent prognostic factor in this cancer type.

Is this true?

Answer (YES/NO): NO